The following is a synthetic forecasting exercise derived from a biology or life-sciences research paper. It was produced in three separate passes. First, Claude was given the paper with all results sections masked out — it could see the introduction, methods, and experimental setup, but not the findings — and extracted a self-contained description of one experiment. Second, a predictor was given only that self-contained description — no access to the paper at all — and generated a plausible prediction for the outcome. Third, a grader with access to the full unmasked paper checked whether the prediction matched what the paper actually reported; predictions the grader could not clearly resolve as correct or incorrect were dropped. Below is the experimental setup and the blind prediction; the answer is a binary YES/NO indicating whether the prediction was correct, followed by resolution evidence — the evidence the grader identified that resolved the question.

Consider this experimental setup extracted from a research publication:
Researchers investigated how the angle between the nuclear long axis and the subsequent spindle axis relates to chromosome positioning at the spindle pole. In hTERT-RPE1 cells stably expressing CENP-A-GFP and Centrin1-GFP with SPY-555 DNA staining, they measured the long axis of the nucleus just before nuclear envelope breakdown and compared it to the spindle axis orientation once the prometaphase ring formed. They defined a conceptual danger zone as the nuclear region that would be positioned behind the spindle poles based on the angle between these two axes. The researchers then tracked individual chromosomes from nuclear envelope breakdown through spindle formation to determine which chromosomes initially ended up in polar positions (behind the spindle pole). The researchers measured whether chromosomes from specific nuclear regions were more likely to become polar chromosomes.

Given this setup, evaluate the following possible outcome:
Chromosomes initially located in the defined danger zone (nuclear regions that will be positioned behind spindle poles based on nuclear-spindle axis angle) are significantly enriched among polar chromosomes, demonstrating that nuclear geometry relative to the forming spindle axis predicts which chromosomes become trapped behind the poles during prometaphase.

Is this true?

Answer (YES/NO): YES